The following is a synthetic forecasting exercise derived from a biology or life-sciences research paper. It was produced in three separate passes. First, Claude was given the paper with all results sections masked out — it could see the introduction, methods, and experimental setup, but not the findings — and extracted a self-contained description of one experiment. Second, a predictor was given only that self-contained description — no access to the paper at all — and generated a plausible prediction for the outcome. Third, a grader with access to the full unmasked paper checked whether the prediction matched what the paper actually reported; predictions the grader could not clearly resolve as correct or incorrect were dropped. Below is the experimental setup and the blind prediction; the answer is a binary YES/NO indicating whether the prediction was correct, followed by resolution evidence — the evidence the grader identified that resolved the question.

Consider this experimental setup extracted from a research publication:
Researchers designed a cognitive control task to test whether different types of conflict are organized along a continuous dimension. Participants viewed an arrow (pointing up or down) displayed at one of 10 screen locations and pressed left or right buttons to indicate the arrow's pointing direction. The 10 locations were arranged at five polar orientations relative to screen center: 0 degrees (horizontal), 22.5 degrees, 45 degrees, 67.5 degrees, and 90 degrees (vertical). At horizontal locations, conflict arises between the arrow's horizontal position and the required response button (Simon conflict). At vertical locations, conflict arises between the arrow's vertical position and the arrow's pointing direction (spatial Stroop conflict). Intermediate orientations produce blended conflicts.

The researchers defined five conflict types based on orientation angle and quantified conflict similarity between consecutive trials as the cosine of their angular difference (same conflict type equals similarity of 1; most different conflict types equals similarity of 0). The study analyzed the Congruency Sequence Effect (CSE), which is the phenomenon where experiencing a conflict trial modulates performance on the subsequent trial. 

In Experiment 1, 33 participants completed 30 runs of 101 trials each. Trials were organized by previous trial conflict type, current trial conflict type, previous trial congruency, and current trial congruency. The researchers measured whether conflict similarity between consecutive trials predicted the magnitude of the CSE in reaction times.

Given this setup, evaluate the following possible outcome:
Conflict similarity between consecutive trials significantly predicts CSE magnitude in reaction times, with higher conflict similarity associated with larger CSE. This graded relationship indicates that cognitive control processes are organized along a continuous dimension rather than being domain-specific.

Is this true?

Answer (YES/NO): YES